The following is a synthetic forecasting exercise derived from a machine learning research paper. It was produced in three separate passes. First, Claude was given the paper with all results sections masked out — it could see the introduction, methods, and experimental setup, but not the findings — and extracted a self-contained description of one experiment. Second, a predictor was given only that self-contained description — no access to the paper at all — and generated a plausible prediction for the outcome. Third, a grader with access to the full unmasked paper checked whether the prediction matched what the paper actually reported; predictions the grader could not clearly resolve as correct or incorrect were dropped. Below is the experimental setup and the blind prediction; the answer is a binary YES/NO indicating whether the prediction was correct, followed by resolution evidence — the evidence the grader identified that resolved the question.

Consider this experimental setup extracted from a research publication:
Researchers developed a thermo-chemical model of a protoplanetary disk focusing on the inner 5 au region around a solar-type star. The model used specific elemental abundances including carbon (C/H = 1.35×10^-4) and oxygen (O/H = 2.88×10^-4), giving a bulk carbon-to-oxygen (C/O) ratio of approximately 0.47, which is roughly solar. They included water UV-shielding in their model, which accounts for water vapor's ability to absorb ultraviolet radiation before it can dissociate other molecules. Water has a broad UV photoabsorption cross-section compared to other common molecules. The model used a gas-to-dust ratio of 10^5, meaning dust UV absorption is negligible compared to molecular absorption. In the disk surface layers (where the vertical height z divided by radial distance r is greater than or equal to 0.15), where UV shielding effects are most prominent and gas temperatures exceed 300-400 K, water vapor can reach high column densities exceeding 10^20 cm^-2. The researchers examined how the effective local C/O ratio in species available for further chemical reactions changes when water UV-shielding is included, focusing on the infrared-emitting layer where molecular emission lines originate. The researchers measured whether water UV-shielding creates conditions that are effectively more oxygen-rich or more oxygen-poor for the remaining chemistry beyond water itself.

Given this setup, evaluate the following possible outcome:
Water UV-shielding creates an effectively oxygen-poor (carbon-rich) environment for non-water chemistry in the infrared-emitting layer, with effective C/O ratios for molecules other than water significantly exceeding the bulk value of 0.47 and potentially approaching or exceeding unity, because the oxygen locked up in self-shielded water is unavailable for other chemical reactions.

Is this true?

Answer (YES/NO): YES